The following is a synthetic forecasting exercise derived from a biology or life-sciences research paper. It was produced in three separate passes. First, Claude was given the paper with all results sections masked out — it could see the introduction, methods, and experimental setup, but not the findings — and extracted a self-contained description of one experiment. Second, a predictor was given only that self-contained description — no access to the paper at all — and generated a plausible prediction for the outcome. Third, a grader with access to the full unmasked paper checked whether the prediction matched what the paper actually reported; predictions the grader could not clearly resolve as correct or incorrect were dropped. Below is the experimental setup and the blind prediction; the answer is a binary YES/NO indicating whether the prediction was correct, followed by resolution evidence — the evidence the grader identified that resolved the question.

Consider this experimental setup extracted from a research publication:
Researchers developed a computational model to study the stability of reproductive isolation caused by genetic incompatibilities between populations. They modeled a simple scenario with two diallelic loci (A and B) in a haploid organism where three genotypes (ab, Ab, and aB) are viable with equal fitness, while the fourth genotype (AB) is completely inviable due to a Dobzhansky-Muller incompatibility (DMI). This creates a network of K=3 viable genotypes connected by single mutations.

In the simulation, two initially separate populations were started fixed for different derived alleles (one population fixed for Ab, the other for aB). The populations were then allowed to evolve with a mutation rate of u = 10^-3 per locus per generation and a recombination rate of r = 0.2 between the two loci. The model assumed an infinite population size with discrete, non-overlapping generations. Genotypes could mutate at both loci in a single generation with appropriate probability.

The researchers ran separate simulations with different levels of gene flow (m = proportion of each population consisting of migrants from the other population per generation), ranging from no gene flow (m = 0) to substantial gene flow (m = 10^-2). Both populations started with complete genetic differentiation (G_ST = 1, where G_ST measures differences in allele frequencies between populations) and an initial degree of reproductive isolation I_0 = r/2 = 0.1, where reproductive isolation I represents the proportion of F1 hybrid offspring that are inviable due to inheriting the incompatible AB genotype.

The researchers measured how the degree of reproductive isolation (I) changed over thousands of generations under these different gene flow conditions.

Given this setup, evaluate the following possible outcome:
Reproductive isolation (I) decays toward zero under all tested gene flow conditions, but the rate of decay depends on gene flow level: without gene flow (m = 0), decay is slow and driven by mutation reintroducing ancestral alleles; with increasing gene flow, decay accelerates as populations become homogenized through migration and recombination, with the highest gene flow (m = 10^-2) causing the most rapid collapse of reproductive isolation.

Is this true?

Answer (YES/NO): YES